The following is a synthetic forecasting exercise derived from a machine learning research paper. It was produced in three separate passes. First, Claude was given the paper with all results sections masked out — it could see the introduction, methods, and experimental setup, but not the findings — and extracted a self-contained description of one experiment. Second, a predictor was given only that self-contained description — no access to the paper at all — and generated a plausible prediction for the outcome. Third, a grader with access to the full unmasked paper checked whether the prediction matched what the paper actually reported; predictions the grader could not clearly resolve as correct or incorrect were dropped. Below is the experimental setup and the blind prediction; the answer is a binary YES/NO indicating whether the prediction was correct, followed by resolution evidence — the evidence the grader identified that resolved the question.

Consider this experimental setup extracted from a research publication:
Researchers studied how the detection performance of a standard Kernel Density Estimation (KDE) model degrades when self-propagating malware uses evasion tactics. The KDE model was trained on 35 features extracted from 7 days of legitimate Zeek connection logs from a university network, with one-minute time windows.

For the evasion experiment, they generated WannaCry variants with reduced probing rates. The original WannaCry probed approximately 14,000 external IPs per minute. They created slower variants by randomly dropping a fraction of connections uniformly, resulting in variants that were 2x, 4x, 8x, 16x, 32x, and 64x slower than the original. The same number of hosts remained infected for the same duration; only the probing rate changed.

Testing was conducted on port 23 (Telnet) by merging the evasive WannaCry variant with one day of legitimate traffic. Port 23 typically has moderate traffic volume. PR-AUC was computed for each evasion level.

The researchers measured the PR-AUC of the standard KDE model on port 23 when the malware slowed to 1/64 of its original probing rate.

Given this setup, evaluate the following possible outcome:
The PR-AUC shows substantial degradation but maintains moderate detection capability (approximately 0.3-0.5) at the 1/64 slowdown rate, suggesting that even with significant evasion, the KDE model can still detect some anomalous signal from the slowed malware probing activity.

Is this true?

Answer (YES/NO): NO